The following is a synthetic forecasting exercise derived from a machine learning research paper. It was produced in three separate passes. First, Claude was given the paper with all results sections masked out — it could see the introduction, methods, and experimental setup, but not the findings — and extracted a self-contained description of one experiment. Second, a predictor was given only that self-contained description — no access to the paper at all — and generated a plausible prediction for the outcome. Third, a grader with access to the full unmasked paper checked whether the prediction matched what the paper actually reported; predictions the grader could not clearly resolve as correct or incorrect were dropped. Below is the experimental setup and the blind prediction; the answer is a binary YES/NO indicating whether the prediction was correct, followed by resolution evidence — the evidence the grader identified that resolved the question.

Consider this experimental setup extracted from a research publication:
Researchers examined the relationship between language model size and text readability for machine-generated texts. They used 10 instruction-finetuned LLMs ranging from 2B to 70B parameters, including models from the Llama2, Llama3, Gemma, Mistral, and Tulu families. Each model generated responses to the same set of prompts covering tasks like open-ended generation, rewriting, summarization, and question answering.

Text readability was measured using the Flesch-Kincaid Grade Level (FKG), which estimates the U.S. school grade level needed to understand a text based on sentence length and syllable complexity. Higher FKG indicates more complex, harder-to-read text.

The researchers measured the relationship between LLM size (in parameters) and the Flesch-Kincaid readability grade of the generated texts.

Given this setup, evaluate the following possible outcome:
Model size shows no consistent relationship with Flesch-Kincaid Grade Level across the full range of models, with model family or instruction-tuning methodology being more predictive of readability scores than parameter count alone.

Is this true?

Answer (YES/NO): NO